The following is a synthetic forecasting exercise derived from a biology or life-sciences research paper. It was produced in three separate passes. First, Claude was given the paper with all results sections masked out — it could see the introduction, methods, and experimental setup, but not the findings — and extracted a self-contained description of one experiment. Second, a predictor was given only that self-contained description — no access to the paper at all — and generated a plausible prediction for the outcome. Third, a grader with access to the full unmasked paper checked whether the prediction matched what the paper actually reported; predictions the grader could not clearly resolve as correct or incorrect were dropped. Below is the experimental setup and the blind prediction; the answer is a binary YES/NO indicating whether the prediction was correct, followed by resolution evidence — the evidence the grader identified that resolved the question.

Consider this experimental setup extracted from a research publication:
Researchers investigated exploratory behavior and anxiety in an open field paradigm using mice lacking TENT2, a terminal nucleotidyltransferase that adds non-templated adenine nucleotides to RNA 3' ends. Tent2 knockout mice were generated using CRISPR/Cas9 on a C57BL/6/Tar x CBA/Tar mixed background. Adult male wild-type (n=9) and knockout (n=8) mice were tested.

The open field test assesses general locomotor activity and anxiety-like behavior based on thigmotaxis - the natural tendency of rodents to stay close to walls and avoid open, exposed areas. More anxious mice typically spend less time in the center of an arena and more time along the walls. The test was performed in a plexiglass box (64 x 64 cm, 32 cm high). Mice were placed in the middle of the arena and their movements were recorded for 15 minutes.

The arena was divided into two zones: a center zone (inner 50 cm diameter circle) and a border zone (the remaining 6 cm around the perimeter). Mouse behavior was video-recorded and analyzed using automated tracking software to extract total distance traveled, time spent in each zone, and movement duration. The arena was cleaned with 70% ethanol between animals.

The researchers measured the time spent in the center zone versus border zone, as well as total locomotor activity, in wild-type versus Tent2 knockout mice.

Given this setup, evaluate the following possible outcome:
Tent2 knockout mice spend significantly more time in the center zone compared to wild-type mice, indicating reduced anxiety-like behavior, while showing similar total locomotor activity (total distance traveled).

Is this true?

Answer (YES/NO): NO